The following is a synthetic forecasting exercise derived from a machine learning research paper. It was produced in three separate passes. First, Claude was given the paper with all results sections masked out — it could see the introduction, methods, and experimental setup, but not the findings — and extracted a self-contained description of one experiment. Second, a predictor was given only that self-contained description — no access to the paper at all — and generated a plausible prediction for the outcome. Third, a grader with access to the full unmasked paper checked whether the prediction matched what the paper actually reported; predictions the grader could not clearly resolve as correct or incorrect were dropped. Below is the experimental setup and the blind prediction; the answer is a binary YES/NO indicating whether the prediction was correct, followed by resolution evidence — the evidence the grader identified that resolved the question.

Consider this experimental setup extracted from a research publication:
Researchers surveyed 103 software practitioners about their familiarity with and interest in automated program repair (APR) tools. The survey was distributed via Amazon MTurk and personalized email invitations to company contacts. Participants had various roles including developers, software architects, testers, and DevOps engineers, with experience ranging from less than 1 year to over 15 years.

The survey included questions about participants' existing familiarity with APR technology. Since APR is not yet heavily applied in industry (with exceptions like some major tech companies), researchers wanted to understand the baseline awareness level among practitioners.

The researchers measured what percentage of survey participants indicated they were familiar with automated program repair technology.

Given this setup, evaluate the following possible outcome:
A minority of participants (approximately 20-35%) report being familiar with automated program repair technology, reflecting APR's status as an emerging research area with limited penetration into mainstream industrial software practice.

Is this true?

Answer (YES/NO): NO